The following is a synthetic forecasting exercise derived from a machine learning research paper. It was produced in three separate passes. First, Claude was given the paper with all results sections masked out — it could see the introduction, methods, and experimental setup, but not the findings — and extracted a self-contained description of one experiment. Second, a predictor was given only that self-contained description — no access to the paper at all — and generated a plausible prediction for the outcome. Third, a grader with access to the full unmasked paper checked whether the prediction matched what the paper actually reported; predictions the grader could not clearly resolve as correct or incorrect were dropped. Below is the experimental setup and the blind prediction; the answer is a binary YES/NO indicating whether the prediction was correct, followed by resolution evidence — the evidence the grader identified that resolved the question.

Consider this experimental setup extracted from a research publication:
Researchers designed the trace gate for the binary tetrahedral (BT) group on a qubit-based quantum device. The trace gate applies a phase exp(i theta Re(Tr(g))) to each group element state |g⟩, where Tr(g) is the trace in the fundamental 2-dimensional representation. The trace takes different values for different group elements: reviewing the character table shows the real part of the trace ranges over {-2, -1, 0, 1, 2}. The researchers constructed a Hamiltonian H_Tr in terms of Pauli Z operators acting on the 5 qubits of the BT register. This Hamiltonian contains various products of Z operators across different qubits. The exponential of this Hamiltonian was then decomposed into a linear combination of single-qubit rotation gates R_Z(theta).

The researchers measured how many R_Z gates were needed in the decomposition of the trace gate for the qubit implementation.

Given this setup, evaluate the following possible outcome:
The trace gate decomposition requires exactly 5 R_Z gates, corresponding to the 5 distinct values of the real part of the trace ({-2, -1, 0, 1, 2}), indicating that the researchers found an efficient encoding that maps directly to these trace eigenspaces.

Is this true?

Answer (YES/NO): NO